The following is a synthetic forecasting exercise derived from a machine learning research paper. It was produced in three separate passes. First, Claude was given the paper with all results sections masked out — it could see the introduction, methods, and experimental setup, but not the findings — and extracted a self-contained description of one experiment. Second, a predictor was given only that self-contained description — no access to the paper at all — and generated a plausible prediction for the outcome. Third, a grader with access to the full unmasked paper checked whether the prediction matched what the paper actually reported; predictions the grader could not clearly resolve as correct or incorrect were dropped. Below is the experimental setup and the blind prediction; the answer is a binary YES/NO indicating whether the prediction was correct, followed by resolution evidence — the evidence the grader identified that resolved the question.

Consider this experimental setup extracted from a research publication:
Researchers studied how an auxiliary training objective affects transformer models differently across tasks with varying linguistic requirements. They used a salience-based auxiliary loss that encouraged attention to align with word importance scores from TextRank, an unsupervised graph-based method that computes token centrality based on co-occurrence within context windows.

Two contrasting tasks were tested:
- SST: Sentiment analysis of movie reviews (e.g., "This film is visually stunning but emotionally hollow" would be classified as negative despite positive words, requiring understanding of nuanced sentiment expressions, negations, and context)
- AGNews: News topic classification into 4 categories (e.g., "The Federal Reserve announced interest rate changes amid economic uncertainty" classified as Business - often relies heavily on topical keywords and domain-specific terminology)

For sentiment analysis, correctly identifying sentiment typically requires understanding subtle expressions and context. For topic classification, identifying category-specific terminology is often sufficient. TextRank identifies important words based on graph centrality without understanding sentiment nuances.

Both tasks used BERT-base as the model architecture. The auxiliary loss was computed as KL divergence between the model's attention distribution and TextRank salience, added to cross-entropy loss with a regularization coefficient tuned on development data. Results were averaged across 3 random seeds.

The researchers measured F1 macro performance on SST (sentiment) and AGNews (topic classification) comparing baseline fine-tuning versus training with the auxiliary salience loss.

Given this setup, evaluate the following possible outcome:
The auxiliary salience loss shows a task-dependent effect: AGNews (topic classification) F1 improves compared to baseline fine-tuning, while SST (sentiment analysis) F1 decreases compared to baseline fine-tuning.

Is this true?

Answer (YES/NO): NO